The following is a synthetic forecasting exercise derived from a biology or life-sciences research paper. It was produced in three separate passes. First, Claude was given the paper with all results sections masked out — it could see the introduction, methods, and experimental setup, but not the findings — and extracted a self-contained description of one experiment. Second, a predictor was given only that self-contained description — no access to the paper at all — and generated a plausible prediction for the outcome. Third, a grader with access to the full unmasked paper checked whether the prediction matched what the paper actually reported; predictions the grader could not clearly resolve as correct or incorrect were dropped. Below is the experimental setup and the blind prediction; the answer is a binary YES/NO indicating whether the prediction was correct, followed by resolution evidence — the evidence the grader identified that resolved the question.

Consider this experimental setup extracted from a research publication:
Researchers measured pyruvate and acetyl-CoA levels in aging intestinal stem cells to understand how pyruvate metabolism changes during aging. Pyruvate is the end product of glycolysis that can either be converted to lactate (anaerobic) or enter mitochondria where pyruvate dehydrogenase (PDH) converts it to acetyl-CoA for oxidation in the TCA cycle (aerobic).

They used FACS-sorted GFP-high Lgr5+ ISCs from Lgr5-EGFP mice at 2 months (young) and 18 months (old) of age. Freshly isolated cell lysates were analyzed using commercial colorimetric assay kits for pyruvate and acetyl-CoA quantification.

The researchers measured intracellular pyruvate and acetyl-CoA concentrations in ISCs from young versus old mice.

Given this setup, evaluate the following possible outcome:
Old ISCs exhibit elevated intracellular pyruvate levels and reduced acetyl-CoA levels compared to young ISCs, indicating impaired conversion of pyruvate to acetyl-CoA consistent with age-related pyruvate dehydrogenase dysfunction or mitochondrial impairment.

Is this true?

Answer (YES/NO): YES